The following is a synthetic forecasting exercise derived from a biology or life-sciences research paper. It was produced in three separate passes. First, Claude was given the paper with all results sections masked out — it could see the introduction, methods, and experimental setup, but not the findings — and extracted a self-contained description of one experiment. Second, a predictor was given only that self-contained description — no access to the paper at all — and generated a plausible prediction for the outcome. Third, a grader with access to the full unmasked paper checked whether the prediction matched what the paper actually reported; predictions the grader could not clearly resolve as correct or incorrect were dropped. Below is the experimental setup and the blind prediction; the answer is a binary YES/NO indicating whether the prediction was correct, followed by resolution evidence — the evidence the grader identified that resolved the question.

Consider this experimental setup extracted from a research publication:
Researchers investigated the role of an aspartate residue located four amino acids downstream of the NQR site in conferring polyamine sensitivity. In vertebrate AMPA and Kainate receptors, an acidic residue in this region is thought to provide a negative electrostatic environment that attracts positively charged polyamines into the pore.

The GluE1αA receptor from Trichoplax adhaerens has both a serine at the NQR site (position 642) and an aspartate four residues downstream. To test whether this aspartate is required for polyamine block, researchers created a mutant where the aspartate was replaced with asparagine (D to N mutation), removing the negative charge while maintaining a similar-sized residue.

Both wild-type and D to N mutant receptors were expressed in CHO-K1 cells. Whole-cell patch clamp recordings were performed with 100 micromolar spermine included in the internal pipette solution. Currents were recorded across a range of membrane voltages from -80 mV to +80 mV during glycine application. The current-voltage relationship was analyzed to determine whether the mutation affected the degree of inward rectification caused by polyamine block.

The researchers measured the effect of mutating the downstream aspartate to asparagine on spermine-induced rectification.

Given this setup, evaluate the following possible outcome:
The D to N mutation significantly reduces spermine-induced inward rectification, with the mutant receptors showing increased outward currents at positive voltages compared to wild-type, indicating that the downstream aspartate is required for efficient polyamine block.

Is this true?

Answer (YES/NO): YES